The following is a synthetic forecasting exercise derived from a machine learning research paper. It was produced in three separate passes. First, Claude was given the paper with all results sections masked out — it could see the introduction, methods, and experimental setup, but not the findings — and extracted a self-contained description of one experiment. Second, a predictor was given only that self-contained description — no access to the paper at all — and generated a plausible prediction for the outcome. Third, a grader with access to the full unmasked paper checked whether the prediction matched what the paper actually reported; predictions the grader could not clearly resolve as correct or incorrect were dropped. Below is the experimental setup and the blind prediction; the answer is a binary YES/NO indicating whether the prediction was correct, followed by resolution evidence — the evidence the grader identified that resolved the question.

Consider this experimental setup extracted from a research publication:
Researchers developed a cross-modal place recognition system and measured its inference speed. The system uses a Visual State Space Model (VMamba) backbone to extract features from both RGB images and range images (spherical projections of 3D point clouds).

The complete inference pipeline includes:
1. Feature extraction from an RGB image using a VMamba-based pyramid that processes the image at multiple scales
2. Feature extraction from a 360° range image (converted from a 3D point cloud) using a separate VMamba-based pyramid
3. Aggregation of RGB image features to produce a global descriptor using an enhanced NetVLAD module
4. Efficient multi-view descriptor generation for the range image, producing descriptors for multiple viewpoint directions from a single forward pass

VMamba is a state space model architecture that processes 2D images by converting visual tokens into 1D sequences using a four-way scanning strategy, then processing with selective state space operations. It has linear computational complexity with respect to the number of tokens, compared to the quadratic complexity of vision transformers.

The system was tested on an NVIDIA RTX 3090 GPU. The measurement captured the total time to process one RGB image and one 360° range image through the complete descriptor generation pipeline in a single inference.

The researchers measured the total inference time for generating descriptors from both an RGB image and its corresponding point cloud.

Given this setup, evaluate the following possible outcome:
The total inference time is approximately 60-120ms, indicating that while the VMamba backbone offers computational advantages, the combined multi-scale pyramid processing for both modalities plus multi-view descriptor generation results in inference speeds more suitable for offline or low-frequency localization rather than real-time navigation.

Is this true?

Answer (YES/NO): NO